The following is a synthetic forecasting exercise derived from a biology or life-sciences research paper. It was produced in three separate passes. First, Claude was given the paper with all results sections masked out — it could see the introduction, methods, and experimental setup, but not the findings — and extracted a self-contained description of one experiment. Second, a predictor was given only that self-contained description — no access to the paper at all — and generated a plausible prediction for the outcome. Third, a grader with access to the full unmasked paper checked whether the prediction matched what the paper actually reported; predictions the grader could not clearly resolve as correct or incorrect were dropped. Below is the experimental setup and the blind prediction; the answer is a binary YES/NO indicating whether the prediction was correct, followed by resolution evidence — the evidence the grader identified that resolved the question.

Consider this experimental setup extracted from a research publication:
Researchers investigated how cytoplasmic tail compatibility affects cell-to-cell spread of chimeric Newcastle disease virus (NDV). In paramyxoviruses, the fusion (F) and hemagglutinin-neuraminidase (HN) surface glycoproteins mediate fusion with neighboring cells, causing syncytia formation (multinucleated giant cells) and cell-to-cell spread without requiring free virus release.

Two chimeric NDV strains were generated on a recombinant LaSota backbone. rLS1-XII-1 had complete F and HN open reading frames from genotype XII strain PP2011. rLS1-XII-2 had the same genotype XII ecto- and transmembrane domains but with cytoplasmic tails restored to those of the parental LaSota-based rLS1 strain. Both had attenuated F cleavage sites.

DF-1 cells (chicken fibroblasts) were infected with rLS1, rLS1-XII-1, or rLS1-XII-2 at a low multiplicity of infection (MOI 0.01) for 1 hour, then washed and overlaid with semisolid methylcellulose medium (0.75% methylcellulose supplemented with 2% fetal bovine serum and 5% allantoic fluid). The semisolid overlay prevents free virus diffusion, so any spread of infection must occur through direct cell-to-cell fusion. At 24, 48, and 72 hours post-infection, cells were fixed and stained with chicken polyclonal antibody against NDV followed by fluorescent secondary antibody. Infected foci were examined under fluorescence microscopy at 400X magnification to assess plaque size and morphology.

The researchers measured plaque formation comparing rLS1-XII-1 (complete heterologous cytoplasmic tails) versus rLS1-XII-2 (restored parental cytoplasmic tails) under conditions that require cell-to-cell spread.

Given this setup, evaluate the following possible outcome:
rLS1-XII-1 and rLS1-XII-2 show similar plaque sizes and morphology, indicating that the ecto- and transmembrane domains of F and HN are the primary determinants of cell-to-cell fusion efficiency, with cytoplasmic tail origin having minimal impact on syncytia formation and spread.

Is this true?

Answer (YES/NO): NO